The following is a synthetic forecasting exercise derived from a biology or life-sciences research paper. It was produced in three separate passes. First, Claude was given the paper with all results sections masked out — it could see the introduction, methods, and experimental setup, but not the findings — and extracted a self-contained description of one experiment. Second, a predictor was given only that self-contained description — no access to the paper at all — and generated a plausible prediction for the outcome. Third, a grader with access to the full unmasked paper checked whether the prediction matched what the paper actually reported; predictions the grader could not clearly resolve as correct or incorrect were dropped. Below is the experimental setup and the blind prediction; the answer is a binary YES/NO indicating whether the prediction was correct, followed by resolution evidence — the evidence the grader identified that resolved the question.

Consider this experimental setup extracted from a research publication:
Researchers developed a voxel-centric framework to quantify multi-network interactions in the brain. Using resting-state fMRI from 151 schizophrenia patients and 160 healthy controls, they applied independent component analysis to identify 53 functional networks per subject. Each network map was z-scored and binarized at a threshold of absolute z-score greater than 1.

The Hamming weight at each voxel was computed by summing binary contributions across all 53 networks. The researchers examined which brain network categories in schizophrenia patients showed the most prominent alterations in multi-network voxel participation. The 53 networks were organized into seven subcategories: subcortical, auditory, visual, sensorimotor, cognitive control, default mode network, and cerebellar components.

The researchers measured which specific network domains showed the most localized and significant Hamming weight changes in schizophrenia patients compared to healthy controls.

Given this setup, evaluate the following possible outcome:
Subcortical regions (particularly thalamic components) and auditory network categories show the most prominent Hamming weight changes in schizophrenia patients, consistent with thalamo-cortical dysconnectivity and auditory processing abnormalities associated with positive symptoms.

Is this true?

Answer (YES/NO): NO